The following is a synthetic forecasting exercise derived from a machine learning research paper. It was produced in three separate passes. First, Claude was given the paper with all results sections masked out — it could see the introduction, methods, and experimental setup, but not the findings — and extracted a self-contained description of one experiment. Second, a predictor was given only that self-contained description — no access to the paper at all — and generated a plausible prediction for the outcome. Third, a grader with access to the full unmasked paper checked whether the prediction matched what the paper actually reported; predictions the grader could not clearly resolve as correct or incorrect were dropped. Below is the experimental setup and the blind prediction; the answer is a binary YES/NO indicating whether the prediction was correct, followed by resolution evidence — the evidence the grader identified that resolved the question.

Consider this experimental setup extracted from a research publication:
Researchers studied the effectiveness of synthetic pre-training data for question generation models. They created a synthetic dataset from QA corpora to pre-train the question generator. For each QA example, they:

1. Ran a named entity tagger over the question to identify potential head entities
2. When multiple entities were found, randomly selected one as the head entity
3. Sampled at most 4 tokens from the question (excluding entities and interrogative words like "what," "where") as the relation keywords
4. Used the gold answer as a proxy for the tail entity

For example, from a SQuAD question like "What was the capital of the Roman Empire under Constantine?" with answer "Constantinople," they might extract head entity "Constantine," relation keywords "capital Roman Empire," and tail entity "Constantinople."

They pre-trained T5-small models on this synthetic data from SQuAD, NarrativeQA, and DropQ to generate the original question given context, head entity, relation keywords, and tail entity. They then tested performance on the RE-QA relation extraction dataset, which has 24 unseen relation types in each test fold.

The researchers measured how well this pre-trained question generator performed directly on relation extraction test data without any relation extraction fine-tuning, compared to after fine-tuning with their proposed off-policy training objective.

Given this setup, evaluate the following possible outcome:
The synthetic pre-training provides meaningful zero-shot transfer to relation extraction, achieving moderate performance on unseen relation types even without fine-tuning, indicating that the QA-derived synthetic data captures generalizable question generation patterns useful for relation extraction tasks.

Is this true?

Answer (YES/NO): NO